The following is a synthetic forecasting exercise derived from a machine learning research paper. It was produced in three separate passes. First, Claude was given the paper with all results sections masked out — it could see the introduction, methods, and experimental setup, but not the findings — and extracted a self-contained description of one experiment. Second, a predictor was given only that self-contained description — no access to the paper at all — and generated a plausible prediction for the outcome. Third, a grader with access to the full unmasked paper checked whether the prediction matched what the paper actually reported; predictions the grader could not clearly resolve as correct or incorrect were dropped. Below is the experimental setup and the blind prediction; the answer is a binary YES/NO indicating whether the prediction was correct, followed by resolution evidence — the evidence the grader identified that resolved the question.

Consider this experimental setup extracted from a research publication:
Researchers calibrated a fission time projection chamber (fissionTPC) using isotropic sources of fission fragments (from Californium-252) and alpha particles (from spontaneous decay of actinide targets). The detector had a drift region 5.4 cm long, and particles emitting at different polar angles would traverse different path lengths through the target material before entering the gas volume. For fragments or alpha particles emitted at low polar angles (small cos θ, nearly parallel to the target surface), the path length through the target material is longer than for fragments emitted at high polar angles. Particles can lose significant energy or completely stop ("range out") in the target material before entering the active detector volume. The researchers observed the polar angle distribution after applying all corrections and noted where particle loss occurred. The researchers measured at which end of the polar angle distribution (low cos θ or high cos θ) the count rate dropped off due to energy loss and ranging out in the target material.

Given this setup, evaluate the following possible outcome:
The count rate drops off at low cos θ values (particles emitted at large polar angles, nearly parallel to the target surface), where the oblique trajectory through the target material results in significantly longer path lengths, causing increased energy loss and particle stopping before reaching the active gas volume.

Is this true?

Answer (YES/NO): YES